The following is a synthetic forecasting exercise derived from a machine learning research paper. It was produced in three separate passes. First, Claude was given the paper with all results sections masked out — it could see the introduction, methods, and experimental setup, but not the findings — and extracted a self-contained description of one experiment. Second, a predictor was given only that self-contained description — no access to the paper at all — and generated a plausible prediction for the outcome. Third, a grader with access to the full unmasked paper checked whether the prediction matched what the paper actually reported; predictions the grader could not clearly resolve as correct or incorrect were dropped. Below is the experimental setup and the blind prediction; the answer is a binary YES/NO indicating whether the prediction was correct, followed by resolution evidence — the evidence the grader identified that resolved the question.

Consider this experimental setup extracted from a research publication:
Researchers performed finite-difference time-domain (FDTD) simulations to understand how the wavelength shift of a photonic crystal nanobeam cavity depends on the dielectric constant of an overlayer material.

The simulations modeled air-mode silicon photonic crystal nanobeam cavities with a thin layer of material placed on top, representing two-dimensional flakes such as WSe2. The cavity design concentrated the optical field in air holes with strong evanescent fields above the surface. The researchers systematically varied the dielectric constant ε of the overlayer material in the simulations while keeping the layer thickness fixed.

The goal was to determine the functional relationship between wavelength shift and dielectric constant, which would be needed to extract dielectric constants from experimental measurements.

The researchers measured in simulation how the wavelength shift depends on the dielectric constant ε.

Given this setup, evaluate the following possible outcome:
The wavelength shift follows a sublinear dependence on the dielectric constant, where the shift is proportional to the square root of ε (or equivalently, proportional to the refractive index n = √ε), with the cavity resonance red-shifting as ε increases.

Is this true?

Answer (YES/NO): NO